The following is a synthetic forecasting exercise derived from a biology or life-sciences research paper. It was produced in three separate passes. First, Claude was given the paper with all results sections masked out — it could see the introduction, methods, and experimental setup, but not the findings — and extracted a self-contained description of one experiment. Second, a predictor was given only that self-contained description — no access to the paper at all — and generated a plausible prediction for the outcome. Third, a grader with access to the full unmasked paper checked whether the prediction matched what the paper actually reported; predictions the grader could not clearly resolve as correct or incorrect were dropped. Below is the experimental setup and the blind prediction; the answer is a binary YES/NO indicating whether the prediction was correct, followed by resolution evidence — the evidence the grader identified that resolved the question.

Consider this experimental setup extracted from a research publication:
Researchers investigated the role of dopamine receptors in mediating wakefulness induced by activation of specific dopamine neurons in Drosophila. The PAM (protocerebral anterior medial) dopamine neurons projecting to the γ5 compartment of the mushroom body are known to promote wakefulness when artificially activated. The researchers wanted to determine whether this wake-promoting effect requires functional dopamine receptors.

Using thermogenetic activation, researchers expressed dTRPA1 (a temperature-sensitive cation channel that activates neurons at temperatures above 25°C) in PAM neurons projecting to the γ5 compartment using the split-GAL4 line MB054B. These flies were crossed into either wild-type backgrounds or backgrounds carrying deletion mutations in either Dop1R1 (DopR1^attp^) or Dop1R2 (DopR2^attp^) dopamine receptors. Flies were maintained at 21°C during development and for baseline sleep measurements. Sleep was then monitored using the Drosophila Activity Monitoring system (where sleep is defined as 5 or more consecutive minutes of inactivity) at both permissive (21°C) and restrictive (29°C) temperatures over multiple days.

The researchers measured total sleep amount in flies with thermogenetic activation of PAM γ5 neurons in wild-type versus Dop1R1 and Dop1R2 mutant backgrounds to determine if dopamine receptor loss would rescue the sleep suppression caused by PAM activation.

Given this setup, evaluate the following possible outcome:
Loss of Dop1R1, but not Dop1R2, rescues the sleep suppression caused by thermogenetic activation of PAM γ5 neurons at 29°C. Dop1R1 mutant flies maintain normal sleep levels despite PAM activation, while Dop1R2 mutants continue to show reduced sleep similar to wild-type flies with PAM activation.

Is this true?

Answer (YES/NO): NO